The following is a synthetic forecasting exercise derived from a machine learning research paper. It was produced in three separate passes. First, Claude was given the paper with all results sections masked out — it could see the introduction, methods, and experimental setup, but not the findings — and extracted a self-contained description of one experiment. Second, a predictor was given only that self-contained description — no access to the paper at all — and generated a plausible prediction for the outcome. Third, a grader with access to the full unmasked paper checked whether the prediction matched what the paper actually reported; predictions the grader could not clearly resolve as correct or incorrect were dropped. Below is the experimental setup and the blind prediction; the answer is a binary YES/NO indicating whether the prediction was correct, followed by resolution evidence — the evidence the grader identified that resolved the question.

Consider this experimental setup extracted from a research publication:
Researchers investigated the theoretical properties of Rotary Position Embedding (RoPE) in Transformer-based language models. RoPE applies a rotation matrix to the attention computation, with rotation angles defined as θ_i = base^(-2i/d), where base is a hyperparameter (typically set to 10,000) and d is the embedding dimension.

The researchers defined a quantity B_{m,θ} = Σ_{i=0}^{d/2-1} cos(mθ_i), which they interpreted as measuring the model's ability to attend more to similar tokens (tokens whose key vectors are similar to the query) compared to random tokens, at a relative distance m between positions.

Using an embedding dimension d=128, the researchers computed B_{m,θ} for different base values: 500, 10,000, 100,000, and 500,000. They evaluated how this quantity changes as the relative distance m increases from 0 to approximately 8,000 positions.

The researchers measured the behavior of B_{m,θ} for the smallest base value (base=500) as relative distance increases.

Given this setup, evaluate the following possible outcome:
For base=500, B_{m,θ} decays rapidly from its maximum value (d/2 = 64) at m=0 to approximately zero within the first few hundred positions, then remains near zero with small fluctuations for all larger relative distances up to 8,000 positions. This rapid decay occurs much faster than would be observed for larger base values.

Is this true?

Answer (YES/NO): NO